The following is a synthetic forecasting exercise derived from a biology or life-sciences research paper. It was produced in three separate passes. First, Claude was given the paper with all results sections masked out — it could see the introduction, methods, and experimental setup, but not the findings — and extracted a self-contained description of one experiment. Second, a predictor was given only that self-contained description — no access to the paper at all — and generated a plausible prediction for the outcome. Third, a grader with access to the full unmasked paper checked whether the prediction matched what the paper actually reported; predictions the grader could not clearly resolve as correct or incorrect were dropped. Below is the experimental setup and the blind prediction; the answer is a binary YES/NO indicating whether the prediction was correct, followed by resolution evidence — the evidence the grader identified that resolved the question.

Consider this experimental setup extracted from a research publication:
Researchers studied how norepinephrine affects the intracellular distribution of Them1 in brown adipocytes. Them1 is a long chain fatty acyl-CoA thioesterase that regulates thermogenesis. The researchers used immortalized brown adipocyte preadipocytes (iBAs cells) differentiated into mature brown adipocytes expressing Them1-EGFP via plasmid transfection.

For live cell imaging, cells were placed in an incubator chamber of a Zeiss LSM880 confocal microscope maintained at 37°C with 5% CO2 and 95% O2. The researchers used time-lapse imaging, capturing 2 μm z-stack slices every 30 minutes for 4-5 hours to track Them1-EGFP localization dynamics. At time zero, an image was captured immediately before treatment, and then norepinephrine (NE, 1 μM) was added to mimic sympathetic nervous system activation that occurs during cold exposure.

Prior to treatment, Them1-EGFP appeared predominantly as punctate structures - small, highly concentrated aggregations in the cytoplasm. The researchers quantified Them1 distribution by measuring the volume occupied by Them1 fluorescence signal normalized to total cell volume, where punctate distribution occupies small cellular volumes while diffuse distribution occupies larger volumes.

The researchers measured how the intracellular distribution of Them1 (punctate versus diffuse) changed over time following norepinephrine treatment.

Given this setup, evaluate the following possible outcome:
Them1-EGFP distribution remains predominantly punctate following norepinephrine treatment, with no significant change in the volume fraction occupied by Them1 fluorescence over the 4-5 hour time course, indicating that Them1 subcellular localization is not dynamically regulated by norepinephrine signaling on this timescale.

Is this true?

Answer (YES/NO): NO